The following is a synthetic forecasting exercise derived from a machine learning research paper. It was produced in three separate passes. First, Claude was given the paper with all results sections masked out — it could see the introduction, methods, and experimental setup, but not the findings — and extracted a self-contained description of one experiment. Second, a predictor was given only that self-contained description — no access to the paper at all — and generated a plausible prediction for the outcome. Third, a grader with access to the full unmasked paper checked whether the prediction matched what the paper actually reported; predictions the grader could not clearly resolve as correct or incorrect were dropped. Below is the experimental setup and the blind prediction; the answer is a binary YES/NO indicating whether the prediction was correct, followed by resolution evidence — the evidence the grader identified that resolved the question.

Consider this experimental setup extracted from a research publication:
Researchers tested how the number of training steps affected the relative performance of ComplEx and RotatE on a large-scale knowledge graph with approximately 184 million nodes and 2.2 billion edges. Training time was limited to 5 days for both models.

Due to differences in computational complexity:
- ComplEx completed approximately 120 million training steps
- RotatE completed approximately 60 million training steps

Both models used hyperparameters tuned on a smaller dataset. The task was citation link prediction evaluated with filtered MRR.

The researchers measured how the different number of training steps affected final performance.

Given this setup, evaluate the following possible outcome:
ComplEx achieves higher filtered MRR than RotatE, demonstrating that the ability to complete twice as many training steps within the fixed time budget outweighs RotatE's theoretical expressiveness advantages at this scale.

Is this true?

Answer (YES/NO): YES